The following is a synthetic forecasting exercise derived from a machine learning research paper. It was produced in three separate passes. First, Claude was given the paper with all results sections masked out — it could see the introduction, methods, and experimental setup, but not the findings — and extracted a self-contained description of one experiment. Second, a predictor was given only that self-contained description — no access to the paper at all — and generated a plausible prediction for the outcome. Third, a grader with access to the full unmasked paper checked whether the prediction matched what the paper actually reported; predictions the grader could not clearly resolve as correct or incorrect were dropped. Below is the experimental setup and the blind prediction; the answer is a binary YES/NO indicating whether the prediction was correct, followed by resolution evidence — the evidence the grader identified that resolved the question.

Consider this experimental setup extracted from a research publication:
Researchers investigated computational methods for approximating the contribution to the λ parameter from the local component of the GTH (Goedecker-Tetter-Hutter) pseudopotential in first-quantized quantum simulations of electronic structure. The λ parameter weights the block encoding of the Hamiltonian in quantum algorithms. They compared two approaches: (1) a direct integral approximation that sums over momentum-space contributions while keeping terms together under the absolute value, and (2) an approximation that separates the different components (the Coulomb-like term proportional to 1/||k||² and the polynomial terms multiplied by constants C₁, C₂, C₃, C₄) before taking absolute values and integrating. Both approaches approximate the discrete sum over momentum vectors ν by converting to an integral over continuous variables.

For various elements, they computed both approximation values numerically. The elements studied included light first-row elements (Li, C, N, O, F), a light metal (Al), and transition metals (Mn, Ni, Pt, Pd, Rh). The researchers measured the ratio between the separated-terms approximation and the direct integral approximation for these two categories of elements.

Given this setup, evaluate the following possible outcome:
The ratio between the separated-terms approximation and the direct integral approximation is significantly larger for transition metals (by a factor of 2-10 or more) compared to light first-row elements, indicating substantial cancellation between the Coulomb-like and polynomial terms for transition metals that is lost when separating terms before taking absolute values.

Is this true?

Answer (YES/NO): NO